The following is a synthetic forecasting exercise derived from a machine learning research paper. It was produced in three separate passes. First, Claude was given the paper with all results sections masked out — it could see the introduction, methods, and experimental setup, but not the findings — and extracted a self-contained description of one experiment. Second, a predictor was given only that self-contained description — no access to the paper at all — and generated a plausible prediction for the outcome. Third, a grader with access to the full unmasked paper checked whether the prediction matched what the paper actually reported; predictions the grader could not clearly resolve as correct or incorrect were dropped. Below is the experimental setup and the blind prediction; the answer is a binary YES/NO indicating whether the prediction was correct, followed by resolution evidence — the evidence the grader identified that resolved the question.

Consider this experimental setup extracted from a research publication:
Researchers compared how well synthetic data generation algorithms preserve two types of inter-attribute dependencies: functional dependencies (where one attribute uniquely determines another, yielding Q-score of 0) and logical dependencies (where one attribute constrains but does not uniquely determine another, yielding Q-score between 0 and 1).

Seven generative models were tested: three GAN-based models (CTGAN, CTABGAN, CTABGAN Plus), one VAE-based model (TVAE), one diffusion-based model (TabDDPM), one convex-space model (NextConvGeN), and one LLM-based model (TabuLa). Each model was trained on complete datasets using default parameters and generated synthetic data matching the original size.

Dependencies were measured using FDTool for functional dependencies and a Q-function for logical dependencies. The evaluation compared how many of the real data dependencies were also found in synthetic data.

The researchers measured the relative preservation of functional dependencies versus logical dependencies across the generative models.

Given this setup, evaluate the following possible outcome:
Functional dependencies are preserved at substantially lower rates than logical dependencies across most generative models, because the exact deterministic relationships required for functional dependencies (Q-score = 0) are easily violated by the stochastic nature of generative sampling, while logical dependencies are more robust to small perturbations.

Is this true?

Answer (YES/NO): YES